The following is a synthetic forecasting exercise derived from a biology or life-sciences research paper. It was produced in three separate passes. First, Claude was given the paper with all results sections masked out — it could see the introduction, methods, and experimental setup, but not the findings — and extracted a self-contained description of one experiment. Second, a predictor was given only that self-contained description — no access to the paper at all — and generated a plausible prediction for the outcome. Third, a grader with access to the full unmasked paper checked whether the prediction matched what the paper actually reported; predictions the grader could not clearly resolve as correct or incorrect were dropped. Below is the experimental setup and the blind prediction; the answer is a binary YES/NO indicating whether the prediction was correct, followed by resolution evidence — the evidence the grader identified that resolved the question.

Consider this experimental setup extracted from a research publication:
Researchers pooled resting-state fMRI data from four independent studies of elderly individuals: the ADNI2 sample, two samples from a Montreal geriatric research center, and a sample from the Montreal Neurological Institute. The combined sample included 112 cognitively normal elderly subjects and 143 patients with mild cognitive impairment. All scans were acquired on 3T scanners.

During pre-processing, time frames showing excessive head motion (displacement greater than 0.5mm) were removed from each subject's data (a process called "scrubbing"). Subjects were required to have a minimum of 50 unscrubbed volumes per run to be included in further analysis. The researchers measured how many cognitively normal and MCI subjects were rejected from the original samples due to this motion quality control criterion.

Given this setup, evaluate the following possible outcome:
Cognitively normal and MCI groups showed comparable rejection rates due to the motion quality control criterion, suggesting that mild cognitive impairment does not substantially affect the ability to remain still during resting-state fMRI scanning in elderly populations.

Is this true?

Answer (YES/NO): YES